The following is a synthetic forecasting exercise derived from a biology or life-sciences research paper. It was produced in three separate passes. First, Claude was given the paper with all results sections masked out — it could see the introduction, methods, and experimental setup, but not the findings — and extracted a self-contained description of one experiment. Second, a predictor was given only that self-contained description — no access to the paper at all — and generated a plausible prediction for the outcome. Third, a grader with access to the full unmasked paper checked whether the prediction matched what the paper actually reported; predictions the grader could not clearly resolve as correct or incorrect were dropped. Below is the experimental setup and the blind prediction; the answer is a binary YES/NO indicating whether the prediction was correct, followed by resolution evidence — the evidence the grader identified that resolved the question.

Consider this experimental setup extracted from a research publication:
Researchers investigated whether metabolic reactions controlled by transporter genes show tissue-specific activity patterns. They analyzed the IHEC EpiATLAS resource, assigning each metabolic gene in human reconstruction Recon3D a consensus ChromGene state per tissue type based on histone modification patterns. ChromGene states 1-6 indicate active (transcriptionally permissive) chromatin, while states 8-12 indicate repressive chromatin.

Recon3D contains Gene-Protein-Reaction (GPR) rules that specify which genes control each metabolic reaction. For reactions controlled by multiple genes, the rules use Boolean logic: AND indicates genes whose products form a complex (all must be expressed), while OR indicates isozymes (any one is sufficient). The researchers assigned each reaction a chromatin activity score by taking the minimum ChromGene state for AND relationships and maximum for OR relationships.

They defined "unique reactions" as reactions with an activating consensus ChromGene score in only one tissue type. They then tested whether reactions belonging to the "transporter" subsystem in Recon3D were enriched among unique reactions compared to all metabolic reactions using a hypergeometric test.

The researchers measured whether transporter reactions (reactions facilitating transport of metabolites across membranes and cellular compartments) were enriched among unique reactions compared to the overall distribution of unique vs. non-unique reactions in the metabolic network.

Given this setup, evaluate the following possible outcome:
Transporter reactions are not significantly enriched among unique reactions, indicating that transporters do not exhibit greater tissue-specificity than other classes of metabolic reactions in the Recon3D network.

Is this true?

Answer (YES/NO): NO